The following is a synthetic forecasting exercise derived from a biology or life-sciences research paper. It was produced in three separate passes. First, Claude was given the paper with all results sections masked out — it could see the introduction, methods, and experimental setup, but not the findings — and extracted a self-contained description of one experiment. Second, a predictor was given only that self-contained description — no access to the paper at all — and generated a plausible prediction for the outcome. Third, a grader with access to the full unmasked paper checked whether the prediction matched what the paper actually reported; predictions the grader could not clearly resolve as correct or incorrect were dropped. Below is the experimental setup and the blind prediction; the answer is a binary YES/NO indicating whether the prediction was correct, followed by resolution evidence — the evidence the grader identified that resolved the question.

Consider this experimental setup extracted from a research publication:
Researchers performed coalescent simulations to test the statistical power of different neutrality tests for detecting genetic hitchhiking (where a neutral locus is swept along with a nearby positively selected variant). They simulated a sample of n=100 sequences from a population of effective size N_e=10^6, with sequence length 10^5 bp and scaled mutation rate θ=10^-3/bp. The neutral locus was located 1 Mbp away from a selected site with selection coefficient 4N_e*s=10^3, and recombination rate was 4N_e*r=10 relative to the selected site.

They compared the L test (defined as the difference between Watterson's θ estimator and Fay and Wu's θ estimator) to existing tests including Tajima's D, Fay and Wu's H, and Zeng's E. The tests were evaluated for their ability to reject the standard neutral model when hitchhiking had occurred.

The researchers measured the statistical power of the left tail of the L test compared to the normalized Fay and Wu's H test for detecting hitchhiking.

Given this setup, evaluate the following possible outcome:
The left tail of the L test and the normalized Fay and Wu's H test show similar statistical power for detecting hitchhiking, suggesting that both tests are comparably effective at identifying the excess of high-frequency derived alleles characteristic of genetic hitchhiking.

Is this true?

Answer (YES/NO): YES